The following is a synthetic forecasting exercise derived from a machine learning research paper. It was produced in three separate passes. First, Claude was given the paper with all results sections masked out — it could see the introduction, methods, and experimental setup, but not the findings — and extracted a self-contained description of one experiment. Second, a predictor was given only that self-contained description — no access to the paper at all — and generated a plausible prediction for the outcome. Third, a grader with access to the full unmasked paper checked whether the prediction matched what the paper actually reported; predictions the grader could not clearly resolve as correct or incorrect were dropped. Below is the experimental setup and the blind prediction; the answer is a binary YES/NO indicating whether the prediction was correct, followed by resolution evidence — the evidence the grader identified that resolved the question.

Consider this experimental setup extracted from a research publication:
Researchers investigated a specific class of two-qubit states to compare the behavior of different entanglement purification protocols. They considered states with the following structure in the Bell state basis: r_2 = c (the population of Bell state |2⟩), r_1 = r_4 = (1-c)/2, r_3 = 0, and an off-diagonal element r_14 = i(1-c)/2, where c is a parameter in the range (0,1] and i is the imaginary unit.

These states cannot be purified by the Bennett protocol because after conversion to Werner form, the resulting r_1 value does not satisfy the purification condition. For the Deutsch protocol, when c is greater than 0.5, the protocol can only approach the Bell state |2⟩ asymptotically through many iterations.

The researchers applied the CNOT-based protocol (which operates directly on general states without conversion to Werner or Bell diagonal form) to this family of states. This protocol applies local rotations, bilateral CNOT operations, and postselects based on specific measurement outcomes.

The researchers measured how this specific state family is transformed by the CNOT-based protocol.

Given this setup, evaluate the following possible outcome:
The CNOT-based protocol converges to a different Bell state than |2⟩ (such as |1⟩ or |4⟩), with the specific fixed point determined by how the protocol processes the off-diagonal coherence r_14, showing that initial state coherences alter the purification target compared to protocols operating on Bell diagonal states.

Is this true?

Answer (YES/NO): NO